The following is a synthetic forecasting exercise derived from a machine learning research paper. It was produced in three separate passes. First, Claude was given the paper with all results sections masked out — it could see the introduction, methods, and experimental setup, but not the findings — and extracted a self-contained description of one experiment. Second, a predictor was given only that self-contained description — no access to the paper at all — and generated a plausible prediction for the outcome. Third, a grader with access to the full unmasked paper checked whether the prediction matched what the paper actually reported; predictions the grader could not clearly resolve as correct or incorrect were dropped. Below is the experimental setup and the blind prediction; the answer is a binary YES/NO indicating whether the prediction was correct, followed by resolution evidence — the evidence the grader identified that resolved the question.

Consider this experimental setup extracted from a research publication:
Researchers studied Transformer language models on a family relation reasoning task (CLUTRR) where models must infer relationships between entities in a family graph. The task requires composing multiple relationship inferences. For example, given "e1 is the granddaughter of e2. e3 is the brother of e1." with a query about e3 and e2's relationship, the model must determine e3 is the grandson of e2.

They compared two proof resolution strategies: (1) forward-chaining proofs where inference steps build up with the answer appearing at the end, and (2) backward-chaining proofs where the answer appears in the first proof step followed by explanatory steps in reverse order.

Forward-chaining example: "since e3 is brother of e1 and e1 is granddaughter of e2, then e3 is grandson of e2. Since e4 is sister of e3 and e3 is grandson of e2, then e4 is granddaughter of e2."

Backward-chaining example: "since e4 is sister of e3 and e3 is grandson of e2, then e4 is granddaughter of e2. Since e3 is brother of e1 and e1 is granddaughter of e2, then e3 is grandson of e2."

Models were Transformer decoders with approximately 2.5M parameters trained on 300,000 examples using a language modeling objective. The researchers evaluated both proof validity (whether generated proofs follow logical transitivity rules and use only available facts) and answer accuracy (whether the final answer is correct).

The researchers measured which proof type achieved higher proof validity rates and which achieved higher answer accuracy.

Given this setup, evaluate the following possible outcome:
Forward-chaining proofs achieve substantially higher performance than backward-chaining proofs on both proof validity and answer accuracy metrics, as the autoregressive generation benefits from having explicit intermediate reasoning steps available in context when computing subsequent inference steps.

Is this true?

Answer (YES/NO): NO